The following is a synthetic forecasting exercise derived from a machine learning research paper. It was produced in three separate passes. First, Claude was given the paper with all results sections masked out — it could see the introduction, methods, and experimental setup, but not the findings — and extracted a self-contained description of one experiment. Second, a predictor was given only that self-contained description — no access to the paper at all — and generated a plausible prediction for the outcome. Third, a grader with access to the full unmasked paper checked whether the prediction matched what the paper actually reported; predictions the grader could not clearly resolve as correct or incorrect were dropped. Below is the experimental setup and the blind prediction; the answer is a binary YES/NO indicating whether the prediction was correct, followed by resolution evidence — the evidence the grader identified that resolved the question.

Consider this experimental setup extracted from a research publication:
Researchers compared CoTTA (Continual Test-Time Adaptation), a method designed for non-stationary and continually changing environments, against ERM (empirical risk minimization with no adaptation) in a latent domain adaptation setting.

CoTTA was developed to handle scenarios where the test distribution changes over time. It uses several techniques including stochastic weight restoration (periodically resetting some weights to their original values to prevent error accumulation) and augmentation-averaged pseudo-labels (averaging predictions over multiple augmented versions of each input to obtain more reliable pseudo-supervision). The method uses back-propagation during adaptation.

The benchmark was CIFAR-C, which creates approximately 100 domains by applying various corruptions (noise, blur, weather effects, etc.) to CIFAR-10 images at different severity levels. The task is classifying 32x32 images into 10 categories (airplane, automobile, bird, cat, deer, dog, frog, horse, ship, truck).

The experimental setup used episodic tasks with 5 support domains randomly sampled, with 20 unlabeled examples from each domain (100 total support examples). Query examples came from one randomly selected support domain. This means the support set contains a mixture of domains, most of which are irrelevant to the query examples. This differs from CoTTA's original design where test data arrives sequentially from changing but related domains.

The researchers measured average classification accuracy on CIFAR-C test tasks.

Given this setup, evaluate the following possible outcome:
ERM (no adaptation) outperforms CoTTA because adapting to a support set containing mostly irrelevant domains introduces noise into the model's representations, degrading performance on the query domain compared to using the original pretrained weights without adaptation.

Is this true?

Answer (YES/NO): NO